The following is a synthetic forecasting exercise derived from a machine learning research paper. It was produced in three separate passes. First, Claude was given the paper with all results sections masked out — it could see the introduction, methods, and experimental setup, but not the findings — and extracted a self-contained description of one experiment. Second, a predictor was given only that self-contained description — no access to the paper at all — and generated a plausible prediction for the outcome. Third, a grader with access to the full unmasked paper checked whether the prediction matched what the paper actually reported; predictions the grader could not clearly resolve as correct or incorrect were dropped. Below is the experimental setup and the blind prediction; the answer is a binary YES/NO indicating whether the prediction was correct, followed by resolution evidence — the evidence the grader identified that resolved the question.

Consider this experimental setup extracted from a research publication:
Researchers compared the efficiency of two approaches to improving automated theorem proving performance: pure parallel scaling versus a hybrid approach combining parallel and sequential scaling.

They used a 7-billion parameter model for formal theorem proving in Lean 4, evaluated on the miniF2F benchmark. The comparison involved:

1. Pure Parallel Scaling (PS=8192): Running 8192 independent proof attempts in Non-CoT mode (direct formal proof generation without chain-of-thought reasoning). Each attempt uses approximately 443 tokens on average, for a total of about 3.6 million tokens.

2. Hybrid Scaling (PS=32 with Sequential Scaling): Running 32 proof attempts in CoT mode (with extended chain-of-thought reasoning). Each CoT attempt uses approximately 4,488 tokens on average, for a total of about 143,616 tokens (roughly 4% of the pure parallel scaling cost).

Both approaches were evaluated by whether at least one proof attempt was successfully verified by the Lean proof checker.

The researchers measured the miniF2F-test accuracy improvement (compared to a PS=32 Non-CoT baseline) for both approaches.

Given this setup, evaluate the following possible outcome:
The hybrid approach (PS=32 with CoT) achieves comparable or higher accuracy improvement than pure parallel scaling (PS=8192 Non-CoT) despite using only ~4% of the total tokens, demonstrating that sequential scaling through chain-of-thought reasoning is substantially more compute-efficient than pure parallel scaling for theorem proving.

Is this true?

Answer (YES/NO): YES